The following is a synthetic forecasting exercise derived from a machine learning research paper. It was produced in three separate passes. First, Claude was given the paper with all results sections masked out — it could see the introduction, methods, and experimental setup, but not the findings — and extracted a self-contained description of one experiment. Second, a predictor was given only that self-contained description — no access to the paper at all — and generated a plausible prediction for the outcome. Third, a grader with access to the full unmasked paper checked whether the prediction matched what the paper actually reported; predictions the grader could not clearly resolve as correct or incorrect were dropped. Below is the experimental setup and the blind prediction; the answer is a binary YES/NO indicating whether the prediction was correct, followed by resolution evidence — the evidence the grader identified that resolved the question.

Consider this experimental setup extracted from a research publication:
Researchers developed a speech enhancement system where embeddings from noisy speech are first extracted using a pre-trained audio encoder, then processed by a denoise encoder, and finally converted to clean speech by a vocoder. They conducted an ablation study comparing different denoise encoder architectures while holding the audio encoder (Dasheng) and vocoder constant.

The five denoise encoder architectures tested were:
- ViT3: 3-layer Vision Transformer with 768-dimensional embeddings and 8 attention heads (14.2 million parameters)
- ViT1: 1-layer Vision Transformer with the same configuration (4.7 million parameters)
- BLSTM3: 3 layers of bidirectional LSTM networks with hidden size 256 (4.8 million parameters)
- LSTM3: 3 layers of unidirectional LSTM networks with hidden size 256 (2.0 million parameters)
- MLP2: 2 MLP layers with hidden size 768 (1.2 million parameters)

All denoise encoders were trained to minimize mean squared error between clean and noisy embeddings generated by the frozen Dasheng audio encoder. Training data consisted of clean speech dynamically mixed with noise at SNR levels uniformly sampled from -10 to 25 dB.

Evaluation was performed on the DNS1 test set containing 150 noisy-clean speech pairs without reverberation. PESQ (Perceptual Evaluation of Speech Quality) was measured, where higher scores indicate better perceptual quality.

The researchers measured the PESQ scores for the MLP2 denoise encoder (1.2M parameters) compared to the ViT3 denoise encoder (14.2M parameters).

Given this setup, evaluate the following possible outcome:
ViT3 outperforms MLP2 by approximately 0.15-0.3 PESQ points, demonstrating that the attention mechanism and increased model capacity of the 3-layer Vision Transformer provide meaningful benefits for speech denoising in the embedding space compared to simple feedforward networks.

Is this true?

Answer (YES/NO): NO